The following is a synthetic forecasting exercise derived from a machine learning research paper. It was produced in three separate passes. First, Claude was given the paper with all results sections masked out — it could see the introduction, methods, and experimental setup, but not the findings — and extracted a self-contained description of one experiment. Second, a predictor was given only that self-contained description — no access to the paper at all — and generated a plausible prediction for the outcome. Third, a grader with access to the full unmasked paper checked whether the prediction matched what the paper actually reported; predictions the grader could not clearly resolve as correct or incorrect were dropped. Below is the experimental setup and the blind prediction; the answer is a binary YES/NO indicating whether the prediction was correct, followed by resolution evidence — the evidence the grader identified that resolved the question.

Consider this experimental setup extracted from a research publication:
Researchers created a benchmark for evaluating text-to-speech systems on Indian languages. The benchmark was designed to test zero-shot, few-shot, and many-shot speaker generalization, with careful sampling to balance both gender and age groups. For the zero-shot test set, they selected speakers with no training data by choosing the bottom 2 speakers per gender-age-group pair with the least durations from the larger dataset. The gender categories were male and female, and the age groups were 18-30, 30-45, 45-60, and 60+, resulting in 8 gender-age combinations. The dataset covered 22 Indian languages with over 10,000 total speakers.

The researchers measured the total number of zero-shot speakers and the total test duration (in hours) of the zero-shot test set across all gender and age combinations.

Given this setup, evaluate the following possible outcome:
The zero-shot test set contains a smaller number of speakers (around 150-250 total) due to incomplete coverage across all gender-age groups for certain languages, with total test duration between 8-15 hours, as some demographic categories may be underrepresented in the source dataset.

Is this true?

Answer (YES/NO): NO